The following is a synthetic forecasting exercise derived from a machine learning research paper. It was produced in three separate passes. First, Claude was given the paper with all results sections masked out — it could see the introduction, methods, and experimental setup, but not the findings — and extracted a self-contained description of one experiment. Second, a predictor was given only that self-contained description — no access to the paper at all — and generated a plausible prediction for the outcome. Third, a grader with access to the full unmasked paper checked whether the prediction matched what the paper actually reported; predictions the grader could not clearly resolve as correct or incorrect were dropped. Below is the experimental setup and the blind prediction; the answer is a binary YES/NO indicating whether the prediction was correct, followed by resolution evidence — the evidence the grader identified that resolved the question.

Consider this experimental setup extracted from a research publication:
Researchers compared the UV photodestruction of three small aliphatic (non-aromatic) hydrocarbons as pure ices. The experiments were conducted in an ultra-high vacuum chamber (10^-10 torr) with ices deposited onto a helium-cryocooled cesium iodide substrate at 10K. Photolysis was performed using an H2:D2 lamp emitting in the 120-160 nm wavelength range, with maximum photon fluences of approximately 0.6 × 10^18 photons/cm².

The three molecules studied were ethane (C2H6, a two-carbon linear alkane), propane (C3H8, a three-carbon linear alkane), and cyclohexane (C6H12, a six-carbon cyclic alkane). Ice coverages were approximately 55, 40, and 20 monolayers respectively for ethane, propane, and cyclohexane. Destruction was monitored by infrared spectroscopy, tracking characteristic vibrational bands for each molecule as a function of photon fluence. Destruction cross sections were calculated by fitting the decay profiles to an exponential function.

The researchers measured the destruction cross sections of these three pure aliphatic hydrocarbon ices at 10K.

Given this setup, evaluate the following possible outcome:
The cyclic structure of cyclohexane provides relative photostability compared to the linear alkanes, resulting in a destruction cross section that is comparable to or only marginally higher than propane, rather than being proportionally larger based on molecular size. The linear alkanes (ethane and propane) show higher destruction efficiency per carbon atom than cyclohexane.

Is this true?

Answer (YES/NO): YES